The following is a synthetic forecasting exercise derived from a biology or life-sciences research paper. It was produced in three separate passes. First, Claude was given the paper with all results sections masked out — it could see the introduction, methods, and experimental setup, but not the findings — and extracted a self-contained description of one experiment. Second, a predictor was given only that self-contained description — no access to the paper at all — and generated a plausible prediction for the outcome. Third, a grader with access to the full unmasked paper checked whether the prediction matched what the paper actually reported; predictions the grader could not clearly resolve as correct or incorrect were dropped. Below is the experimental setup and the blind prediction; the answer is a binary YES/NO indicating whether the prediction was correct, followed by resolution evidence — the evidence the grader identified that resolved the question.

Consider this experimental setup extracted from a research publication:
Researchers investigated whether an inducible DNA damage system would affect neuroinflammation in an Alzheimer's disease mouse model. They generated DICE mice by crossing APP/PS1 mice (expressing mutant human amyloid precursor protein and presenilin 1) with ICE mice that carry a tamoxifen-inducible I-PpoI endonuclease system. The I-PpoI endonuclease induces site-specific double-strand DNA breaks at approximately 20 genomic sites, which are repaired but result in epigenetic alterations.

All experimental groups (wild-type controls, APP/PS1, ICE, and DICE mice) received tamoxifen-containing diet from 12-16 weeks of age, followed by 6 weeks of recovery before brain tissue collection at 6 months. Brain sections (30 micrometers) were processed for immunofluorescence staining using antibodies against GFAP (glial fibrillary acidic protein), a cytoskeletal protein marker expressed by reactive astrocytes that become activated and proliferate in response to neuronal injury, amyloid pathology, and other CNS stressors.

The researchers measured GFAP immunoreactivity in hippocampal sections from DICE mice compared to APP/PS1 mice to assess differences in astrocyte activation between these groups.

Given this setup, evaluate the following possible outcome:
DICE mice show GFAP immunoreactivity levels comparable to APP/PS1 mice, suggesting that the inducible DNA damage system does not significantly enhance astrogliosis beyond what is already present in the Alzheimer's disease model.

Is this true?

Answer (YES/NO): NO